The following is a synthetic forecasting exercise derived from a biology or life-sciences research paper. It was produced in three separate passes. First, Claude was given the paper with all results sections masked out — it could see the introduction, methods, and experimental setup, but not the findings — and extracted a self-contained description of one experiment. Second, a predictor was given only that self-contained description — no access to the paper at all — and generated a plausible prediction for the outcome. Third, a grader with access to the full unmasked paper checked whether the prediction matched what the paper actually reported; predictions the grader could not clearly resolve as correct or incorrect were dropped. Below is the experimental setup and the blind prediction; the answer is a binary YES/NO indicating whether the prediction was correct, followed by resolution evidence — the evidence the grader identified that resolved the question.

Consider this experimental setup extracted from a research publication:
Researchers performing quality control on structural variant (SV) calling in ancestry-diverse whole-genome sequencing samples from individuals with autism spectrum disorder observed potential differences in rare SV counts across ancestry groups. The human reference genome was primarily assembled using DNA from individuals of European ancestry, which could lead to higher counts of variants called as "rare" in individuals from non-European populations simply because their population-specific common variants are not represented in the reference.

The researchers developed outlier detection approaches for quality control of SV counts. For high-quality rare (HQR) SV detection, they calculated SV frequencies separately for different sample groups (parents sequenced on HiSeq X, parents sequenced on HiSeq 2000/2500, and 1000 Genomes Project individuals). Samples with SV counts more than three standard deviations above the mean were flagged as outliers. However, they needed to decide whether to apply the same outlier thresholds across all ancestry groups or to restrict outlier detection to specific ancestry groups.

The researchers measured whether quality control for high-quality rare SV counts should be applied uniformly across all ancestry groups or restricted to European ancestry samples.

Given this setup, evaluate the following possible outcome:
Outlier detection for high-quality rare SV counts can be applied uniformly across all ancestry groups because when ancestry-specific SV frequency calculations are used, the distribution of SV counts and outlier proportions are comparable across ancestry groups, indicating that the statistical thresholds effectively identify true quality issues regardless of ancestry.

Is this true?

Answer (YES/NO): NO